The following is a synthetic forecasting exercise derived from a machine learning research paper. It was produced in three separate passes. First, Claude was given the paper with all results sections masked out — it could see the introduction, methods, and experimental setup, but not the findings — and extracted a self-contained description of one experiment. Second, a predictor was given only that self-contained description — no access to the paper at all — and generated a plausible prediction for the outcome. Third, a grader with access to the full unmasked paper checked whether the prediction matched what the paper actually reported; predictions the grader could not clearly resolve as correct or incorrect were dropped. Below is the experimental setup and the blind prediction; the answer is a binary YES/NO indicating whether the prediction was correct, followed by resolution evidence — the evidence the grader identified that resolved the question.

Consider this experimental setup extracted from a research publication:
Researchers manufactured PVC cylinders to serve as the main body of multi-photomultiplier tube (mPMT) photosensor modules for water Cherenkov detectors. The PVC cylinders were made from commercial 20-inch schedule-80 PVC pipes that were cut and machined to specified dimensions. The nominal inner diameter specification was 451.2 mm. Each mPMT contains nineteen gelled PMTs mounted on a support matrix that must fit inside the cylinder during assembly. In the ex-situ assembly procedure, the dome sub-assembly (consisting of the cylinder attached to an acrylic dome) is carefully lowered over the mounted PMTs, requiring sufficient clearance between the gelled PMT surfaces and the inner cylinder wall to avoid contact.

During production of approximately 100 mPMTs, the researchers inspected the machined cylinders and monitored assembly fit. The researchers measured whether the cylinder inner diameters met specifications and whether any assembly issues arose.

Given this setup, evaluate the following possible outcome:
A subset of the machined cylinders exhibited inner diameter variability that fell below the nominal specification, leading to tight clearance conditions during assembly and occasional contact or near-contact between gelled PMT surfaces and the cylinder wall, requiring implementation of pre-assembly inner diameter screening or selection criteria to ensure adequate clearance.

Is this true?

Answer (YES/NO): NO